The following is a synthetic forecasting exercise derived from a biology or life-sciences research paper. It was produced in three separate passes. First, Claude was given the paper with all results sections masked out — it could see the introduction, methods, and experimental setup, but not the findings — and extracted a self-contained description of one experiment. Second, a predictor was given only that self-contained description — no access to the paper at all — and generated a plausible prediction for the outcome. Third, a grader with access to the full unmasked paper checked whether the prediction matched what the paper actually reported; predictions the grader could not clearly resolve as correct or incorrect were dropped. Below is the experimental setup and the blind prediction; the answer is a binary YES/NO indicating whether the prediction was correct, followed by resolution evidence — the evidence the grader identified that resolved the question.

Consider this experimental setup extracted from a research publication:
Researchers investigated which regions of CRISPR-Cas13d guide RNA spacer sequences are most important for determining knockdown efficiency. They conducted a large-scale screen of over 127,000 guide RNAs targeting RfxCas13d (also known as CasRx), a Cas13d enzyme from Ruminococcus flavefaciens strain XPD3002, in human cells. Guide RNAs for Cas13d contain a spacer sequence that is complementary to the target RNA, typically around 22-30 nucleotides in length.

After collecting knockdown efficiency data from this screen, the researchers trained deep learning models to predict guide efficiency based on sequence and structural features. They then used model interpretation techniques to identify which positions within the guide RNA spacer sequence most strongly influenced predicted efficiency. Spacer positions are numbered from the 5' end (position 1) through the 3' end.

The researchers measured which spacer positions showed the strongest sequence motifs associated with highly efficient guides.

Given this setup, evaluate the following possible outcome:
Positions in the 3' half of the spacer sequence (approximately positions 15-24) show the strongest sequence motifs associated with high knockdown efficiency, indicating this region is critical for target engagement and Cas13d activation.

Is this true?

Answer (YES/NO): YES